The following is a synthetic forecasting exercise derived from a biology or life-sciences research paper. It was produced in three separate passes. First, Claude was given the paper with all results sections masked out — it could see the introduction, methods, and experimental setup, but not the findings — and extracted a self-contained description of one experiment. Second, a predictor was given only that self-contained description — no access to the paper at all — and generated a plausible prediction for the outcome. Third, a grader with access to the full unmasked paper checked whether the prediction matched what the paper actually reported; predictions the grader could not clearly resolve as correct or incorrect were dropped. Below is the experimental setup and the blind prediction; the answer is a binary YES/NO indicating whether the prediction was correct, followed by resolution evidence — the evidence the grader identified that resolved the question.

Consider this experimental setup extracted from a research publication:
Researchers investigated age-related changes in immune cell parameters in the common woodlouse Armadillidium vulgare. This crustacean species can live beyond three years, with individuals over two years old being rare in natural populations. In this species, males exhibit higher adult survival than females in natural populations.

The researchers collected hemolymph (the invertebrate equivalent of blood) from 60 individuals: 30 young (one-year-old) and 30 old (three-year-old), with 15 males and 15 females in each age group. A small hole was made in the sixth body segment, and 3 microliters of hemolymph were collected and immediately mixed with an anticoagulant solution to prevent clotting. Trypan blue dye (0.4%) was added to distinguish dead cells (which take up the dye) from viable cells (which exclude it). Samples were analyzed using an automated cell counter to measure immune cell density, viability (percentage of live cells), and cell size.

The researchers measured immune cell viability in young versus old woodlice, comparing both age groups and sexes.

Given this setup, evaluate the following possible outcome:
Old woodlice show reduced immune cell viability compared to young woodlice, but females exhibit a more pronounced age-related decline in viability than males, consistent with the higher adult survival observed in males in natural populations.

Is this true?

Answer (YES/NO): YES